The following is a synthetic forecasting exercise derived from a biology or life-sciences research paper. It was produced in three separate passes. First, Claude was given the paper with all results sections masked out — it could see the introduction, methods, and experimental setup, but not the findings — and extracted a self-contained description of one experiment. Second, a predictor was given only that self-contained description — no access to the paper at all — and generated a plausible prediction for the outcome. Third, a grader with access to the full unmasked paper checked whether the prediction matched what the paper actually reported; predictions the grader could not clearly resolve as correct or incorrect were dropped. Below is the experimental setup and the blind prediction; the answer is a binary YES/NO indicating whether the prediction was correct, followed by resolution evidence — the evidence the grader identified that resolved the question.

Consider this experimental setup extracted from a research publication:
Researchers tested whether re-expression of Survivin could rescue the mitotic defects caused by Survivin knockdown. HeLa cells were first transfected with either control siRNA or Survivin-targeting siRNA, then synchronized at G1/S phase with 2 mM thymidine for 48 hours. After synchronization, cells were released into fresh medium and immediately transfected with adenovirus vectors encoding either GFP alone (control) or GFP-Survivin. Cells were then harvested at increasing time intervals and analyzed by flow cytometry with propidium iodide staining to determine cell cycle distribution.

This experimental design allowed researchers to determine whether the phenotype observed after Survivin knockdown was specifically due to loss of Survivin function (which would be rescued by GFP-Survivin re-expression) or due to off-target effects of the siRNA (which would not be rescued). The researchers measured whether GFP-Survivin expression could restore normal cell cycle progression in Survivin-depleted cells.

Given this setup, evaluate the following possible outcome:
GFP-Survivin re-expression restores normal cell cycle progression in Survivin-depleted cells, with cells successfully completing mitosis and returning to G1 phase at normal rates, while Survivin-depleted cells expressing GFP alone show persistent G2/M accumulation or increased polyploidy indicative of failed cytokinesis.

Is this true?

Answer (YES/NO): NO